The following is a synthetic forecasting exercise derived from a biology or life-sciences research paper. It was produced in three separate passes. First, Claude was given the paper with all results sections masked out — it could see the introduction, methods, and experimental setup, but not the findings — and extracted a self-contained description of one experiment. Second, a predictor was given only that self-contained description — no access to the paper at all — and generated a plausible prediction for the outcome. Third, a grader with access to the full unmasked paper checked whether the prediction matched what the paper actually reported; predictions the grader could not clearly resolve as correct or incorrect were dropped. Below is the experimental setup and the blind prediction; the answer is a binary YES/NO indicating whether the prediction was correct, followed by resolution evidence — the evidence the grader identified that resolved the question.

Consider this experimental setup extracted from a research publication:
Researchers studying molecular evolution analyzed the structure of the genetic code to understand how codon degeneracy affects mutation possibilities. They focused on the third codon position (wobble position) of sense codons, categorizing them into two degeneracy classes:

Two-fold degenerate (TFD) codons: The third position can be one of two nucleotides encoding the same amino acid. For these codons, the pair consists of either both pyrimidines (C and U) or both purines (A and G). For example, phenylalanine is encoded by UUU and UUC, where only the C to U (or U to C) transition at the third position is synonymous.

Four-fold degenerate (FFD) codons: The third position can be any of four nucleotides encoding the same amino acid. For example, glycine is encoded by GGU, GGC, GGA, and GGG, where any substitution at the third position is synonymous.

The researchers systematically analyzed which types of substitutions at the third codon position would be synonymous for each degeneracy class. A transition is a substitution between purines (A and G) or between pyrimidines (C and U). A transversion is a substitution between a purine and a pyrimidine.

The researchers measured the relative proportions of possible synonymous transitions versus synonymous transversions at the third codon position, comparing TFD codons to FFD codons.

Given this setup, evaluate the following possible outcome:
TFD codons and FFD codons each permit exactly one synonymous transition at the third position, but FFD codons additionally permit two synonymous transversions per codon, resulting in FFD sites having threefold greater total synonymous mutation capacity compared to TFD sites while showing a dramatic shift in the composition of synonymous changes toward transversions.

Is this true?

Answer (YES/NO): YES